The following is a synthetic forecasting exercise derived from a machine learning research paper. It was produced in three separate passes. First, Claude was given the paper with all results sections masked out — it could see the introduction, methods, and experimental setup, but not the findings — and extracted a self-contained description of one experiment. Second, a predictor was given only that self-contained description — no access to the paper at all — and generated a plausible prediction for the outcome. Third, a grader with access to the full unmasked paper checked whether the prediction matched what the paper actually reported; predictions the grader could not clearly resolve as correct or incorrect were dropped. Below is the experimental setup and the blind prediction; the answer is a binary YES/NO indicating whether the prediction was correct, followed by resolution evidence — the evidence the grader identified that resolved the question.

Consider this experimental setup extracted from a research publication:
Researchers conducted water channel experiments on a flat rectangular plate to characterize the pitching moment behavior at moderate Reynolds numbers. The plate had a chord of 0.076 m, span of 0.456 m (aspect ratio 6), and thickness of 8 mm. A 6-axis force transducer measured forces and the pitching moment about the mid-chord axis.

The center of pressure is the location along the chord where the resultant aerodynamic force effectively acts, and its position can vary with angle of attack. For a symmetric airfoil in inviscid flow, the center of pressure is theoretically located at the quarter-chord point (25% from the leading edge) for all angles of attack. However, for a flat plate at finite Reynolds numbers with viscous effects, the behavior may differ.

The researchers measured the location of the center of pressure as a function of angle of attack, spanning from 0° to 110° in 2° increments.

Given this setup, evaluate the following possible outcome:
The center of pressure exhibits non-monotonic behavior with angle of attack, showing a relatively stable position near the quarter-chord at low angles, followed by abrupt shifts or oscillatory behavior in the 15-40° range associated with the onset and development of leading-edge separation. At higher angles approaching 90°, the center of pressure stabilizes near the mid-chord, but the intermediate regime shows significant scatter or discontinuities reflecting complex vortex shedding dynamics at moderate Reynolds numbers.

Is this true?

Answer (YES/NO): NO